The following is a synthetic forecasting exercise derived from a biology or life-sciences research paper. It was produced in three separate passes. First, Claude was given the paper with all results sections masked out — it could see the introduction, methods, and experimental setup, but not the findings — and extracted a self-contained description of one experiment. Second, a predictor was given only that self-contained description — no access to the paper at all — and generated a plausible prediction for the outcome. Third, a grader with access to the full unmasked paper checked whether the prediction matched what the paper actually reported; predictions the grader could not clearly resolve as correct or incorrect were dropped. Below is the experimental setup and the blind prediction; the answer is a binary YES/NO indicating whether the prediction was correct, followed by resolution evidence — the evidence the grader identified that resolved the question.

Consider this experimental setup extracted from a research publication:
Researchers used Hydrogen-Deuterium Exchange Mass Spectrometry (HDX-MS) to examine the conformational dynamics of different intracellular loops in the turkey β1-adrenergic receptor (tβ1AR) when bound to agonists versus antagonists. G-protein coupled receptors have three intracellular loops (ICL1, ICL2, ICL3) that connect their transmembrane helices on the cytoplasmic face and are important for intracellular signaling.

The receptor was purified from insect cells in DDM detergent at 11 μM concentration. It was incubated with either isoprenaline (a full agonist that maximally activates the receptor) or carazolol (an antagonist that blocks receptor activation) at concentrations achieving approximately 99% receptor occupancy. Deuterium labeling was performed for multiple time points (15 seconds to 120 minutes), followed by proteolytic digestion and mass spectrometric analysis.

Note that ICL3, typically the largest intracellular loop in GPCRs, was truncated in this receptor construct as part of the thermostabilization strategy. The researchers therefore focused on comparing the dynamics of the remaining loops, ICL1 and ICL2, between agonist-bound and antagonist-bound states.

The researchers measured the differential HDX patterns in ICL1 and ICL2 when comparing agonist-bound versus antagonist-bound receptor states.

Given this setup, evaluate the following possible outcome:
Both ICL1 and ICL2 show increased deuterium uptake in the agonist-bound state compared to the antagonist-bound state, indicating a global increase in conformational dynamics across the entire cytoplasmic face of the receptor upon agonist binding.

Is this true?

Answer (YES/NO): YES